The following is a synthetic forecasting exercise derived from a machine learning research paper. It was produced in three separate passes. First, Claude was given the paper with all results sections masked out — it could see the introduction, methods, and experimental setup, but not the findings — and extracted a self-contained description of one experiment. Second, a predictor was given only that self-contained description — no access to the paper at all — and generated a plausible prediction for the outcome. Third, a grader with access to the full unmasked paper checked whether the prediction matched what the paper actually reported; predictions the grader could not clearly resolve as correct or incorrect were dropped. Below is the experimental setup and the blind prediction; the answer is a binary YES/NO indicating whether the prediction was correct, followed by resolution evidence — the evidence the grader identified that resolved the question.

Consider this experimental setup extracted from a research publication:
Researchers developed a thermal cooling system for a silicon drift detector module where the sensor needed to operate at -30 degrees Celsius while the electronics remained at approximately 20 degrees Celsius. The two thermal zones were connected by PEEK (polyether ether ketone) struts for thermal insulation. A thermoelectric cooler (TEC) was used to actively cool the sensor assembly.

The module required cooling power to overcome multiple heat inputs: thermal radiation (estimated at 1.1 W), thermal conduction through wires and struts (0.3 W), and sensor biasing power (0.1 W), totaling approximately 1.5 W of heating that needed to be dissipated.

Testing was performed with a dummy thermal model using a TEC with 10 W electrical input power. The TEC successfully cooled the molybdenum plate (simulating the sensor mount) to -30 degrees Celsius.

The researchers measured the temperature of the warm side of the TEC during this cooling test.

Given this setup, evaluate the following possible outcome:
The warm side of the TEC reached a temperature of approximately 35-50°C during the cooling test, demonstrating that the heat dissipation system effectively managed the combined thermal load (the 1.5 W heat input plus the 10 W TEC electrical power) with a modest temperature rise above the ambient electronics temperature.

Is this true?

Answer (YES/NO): NO